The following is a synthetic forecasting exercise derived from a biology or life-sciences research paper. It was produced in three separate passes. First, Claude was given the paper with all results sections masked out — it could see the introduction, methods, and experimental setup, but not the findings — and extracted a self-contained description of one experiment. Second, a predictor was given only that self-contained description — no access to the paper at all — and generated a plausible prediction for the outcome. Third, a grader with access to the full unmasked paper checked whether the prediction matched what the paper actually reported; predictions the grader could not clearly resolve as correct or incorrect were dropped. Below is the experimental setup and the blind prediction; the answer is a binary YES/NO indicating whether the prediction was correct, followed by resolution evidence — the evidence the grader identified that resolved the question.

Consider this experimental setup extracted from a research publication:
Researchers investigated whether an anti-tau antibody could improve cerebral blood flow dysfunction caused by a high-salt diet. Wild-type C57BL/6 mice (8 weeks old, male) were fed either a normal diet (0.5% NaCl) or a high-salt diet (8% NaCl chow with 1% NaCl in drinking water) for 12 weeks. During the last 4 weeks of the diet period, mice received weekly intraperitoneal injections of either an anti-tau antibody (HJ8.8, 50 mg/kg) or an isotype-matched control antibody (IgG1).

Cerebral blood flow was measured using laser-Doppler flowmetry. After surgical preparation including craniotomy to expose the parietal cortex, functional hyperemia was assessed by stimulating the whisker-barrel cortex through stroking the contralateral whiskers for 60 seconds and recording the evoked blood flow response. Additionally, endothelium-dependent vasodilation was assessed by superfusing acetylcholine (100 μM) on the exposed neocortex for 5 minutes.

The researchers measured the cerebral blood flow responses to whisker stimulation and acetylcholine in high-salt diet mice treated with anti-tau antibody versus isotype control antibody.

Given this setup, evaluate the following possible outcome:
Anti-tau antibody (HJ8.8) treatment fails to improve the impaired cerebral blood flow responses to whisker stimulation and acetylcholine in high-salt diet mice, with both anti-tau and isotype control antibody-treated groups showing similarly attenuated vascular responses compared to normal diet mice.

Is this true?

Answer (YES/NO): YES